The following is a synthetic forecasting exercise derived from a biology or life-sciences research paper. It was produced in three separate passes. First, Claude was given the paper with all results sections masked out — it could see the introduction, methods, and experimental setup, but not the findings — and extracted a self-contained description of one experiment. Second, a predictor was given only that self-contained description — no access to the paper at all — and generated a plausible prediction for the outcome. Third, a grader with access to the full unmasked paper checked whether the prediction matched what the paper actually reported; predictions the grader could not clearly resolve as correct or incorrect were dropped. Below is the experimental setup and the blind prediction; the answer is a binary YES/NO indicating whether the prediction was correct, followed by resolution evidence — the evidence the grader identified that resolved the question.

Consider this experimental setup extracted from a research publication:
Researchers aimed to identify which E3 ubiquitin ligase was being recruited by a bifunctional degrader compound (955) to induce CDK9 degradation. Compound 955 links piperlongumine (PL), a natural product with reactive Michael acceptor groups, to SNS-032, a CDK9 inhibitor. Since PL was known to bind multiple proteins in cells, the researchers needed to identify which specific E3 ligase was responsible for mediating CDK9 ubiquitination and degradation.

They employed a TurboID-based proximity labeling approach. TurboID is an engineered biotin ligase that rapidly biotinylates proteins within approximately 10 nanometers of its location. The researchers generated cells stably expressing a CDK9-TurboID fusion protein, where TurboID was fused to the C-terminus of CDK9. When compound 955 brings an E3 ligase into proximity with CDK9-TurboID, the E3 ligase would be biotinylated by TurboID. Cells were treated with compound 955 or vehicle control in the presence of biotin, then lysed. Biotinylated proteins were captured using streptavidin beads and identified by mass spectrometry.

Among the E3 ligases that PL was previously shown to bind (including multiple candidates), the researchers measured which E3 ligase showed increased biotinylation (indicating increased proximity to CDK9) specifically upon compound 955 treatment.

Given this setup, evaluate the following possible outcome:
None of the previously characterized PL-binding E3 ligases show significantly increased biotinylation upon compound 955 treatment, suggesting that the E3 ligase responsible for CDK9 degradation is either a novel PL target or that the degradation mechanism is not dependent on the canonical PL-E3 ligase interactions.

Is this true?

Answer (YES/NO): NO